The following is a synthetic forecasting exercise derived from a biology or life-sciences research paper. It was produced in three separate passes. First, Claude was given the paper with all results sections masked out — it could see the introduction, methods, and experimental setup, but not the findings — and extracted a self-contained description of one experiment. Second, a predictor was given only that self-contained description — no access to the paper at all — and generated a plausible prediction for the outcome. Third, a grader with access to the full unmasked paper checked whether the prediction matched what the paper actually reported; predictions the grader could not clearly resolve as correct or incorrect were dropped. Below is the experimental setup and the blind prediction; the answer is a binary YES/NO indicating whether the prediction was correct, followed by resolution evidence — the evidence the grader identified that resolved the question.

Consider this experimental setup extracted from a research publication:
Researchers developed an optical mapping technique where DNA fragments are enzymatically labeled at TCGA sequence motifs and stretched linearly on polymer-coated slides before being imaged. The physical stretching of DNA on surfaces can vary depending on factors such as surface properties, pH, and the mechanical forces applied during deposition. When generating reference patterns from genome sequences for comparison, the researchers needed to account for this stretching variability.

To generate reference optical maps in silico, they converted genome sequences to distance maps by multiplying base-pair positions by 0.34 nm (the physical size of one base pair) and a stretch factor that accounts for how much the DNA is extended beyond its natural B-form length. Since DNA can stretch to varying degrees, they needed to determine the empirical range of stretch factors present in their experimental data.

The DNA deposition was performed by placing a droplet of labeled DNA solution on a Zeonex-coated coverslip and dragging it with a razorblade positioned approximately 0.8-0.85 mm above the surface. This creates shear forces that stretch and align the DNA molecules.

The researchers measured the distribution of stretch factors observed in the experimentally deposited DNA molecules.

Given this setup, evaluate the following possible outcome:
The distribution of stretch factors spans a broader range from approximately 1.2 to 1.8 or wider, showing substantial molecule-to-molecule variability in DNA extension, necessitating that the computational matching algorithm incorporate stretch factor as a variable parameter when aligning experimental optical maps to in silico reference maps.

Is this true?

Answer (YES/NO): NO